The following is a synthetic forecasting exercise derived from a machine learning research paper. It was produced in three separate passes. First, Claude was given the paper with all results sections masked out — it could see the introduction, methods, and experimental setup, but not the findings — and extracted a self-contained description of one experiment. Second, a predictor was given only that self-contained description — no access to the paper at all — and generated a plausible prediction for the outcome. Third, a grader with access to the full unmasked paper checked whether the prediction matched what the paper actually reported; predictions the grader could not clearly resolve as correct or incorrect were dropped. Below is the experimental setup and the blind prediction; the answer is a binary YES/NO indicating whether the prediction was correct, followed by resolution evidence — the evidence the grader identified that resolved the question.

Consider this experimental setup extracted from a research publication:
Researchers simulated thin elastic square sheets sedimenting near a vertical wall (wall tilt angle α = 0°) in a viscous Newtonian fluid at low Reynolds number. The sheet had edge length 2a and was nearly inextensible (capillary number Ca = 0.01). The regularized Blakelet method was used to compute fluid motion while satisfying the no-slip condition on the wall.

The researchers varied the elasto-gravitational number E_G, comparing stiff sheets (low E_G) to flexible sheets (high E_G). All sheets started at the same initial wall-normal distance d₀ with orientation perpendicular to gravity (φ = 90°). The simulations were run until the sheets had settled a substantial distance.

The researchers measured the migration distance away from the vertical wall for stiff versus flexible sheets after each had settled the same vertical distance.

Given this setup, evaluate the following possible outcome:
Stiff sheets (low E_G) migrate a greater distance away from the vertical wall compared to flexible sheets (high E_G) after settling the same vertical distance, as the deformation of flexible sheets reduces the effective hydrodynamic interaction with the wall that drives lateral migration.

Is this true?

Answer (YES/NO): YES